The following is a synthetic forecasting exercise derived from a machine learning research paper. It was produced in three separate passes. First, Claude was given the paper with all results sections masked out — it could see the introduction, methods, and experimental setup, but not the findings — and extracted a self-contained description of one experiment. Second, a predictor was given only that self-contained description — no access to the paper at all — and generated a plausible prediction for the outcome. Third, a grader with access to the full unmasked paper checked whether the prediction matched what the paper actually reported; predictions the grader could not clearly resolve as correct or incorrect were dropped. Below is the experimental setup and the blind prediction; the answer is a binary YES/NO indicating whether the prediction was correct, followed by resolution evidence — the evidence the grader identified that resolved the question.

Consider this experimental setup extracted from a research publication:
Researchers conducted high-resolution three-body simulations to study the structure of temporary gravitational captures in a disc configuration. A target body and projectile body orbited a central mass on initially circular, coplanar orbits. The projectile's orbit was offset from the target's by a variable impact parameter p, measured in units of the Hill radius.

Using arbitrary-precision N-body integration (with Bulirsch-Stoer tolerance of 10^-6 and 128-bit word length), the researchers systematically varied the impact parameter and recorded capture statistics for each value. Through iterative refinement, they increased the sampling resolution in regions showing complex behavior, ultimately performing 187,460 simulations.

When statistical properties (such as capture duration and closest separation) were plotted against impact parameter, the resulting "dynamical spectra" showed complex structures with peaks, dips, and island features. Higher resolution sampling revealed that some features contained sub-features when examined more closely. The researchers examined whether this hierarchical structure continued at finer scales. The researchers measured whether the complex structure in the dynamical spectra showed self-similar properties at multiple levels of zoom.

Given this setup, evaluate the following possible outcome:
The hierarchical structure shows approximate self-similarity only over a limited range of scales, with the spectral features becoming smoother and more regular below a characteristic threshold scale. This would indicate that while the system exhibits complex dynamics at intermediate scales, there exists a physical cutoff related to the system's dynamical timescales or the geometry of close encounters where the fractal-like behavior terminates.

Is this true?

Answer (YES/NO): NO